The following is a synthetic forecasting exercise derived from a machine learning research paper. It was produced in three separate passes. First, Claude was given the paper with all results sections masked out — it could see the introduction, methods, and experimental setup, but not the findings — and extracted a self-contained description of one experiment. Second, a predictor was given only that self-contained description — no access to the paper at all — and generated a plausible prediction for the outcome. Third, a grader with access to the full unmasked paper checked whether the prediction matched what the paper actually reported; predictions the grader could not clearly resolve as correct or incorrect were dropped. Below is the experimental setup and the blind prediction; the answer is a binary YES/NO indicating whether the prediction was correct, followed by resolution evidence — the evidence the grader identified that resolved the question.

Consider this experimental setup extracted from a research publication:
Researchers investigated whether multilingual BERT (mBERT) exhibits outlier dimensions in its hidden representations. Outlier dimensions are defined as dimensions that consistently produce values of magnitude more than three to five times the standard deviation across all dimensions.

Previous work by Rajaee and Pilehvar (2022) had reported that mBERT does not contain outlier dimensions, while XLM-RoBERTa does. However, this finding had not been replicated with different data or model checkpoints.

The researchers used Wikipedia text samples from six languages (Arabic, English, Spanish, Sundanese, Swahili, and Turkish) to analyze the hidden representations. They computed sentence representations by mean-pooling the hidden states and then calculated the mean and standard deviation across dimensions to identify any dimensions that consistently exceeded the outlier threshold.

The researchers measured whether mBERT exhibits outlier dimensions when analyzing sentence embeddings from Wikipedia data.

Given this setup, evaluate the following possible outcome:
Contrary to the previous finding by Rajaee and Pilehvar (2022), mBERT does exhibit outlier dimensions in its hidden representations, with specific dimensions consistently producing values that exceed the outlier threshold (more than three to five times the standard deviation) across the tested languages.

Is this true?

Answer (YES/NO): YES